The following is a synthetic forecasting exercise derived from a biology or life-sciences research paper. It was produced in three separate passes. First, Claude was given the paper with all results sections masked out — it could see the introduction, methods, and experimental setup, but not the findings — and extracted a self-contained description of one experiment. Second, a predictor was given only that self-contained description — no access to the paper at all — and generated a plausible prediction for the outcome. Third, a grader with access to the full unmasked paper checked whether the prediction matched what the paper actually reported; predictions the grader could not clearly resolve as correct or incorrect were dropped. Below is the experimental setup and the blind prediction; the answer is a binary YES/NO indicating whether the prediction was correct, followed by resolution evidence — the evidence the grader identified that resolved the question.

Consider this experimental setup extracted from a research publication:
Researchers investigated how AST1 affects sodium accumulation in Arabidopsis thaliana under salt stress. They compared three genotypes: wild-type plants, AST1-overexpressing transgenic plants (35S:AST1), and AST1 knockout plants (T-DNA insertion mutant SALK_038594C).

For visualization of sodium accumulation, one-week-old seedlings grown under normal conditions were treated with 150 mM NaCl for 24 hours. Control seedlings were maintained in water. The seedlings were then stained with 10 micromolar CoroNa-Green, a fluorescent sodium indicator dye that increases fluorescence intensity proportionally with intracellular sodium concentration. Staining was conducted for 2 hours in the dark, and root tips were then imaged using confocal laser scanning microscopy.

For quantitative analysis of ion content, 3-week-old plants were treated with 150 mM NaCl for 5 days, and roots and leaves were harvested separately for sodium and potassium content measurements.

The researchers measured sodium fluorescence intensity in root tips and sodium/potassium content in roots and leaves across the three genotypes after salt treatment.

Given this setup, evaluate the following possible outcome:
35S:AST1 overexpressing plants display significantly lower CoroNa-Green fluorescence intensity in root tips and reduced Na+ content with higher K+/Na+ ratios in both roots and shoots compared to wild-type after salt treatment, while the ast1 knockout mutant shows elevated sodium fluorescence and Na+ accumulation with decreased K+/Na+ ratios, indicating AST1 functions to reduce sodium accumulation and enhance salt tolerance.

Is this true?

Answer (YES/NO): YES